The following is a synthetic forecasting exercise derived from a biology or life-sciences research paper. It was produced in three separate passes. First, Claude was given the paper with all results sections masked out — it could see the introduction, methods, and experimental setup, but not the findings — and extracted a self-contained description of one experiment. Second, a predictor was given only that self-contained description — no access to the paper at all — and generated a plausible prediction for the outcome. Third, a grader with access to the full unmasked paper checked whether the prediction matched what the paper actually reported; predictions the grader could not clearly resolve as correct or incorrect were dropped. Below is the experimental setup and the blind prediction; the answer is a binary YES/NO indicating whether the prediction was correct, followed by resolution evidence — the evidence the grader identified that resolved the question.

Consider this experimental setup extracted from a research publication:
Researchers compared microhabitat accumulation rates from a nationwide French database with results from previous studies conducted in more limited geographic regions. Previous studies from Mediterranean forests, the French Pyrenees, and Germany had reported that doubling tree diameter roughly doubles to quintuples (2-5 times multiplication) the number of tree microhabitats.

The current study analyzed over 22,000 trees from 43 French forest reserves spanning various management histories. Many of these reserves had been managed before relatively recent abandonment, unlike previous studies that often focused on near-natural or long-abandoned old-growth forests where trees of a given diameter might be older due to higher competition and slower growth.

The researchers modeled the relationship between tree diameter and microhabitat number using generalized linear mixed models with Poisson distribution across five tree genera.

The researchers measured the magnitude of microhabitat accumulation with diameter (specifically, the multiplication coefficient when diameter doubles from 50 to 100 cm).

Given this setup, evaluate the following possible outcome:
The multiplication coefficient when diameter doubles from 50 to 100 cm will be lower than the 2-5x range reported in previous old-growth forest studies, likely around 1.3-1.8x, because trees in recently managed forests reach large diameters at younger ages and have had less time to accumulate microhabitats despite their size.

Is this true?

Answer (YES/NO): NO